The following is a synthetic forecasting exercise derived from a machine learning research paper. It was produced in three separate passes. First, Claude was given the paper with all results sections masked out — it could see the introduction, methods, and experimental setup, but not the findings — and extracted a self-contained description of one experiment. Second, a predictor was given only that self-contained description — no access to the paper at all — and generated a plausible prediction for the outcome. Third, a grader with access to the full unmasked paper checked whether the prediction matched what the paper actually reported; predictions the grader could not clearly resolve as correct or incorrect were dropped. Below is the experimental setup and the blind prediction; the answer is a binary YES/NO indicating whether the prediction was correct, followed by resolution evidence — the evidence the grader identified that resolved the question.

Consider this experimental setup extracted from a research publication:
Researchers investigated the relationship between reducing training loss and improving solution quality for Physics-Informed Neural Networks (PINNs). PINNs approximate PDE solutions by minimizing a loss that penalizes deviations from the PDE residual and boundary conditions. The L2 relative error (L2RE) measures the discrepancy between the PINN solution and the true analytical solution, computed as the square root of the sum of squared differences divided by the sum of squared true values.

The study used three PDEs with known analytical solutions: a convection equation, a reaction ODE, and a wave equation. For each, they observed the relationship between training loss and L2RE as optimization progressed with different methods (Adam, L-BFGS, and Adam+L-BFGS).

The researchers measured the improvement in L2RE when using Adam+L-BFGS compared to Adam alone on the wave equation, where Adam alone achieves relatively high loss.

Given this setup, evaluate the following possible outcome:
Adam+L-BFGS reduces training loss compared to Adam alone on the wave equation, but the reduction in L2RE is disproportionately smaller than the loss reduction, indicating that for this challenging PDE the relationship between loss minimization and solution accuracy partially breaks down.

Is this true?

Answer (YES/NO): NO